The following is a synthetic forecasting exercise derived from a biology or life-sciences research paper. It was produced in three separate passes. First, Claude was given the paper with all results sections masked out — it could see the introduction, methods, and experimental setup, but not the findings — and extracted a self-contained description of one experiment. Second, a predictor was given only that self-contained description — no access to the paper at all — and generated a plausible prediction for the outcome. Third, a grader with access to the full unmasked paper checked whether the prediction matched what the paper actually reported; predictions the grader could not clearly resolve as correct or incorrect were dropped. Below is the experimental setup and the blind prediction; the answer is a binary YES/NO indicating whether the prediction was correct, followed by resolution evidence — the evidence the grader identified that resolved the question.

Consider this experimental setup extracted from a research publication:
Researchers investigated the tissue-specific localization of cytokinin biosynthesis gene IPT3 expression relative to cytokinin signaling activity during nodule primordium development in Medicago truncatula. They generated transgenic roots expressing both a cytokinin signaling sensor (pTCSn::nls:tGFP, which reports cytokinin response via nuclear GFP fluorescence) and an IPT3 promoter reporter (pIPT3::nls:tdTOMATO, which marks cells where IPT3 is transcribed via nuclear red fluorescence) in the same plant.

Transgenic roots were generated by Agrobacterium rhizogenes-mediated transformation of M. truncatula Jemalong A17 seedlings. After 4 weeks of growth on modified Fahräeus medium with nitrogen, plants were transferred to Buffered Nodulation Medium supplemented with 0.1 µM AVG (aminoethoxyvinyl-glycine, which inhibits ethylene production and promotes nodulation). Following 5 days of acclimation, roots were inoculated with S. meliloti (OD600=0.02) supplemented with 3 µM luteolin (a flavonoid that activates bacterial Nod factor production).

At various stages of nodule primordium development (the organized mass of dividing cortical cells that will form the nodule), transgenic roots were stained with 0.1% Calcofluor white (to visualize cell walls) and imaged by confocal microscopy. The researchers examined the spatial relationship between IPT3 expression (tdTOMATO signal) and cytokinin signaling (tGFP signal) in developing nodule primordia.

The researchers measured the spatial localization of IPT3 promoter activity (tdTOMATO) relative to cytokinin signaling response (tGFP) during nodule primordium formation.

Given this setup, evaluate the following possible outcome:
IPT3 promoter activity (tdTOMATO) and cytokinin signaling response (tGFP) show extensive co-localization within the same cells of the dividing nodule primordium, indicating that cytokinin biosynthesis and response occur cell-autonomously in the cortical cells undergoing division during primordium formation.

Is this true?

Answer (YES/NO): NO